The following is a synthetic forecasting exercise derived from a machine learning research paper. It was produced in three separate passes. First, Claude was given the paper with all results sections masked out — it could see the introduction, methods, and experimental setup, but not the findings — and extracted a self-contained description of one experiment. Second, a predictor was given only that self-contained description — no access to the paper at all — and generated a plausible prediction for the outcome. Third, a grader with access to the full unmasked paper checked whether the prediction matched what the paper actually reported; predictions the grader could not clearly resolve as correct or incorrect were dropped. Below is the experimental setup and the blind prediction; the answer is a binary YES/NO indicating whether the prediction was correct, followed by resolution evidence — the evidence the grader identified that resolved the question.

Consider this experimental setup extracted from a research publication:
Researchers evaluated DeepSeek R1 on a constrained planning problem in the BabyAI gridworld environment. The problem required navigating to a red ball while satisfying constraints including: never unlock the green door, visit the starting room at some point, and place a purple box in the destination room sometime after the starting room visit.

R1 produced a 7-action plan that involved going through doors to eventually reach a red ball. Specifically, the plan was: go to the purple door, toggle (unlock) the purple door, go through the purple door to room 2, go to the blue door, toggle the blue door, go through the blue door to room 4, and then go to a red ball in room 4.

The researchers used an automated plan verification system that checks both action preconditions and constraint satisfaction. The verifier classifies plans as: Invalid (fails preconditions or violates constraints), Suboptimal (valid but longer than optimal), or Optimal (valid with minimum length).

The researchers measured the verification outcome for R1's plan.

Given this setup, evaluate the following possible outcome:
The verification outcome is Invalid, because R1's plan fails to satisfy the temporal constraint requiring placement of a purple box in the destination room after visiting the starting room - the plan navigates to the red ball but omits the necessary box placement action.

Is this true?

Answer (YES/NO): YES